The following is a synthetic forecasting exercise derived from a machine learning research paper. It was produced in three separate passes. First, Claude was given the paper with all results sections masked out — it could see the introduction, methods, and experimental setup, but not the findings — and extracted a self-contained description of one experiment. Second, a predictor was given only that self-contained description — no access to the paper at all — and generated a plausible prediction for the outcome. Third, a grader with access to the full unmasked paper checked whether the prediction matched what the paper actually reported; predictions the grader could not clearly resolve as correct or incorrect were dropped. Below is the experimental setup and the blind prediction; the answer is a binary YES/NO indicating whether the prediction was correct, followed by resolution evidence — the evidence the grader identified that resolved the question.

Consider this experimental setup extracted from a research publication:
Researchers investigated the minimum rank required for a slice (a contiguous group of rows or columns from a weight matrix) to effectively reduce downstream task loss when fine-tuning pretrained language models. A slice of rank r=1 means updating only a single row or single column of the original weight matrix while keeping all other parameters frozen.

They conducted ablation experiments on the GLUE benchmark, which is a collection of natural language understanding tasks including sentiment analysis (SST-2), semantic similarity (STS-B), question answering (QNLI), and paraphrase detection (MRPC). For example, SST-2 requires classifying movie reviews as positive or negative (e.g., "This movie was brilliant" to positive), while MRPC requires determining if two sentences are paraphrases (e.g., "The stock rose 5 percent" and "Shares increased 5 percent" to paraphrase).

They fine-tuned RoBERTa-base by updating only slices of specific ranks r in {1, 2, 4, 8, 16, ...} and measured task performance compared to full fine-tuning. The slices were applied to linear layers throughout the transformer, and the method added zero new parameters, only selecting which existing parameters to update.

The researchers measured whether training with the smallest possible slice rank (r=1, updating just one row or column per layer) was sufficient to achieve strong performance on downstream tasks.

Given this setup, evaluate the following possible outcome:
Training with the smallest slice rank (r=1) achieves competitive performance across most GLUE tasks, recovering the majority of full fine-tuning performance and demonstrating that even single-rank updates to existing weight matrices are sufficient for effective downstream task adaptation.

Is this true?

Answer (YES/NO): YES